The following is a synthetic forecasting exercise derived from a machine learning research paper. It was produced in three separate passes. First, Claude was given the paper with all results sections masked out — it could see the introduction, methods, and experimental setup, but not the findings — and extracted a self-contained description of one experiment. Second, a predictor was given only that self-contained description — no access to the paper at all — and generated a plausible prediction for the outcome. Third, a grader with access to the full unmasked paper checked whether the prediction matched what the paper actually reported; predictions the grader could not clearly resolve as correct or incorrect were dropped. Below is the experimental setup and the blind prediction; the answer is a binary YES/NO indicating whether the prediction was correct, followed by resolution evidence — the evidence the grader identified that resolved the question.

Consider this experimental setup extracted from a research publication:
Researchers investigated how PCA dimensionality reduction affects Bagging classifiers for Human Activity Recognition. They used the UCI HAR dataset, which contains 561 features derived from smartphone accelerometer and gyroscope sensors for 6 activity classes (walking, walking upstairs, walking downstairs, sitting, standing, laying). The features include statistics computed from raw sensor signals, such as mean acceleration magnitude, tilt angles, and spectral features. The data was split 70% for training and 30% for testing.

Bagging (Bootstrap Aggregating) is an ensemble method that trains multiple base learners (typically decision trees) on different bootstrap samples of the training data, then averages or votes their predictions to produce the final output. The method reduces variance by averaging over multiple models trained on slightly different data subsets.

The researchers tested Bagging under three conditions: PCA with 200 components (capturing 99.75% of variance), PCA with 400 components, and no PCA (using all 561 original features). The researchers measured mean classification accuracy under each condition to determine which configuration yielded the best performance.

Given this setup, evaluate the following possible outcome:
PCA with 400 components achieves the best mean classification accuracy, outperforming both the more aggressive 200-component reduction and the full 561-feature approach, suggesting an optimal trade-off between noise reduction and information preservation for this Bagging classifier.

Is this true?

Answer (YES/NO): NO